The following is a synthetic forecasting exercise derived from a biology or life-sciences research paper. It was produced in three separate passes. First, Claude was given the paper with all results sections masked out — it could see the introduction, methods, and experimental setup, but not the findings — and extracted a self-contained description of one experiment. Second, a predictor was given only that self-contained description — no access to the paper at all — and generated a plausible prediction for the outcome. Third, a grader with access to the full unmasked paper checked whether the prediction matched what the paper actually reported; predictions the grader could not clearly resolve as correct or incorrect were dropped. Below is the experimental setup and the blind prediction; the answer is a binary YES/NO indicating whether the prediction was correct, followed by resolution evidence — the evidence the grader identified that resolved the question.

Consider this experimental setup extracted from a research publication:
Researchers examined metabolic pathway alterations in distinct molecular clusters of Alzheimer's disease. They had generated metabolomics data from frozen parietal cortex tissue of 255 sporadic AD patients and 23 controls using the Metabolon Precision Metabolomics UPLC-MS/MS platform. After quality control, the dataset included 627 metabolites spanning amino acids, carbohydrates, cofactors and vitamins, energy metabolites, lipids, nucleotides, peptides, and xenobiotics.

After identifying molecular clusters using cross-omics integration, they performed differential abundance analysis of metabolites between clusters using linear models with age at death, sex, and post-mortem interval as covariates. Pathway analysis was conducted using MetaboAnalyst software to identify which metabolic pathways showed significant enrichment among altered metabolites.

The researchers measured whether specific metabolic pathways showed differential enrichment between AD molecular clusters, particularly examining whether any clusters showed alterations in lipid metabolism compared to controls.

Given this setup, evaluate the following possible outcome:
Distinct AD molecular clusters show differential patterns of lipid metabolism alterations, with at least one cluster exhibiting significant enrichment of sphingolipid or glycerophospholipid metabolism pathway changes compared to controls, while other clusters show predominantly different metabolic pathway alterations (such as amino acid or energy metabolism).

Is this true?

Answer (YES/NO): NO